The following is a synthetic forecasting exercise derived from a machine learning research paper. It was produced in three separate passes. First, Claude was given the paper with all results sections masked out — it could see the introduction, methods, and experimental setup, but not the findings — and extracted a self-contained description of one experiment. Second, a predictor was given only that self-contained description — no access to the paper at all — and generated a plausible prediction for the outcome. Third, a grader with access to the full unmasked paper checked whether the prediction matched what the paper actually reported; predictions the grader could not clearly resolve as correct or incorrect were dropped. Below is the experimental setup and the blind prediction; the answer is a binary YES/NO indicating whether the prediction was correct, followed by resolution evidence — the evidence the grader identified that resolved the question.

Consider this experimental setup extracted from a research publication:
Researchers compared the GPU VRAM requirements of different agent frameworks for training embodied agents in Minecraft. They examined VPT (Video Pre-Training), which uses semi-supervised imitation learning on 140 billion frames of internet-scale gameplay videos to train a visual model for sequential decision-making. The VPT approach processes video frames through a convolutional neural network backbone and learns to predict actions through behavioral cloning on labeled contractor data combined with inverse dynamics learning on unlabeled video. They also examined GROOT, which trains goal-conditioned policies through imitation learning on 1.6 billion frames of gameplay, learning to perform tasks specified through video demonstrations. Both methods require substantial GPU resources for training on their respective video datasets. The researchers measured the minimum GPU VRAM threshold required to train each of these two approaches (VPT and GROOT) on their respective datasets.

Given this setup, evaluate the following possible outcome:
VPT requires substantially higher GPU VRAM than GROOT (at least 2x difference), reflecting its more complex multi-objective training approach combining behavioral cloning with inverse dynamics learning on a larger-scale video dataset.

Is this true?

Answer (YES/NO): YES